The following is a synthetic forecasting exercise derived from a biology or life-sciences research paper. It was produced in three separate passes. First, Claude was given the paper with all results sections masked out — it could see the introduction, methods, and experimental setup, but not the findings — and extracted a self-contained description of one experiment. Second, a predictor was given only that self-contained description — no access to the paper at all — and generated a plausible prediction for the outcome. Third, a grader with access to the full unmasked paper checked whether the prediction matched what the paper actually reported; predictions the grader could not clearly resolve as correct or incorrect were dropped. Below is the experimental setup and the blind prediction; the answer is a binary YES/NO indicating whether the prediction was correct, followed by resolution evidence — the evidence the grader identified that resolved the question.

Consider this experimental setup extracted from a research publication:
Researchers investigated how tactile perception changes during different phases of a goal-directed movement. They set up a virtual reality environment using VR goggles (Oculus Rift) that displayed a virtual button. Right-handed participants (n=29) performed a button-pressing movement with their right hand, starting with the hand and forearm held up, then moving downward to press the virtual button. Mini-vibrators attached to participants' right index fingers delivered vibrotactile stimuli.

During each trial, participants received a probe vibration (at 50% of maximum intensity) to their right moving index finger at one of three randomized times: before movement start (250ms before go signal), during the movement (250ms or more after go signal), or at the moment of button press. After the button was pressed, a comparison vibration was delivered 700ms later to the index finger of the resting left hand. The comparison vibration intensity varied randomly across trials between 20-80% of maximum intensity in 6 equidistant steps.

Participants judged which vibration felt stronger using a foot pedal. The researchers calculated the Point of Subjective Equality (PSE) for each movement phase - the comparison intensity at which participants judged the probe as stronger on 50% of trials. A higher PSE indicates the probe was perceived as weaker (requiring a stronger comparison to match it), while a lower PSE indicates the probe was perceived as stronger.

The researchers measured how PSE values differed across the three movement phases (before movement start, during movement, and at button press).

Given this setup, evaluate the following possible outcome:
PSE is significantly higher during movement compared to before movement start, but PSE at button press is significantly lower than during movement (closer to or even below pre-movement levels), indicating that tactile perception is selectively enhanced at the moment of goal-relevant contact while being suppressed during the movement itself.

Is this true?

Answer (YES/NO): NO